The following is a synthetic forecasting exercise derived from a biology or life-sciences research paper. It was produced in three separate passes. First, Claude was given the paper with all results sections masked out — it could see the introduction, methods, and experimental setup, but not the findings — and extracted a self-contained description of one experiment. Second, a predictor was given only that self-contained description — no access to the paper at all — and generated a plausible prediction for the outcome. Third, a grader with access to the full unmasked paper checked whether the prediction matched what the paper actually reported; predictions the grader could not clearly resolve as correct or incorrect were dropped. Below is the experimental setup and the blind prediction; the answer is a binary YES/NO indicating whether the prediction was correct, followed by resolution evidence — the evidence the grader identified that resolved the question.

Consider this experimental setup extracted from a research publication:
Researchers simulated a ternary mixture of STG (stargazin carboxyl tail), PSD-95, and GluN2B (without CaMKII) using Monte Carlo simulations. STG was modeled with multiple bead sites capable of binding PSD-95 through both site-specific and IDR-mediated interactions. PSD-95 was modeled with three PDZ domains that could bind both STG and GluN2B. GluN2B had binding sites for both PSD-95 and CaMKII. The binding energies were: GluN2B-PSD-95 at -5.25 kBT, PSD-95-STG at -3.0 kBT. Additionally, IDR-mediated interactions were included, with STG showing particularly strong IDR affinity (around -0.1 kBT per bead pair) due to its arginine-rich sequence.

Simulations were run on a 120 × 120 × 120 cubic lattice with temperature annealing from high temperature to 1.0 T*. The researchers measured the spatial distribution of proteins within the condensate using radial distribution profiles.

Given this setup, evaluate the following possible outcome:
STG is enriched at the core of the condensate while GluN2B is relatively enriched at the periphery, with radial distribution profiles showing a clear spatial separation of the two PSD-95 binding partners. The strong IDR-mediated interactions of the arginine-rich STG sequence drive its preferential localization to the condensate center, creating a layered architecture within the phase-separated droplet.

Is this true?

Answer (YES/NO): NO